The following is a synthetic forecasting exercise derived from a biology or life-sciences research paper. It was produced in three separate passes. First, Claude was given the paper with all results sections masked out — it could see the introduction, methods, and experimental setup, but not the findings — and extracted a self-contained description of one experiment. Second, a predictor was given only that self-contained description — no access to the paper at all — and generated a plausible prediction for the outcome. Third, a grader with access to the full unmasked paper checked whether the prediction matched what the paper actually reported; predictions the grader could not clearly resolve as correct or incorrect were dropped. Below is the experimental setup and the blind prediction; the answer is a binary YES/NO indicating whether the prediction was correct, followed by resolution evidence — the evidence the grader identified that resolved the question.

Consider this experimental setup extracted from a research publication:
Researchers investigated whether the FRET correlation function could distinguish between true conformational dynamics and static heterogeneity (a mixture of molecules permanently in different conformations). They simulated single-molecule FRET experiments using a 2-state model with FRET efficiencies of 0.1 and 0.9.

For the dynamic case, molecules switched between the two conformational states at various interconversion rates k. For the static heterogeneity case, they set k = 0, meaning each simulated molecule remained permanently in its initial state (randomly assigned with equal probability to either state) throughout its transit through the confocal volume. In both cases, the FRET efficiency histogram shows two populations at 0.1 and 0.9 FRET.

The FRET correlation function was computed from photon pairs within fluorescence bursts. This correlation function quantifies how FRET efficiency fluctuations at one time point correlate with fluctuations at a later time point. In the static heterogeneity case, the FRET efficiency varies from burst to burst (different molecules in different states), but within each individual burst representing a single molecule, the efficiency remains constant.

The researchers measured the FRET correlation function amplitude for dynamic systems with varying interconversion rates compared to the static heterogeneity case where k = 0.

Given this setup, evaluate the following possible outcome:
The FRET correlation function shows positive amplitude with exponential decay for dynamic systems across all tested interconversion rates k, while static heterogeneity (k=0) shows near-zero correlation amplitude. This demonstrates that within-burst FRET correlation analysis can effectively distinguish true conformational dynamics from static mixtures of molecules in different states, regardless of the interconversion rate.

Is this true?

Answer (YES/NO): NO